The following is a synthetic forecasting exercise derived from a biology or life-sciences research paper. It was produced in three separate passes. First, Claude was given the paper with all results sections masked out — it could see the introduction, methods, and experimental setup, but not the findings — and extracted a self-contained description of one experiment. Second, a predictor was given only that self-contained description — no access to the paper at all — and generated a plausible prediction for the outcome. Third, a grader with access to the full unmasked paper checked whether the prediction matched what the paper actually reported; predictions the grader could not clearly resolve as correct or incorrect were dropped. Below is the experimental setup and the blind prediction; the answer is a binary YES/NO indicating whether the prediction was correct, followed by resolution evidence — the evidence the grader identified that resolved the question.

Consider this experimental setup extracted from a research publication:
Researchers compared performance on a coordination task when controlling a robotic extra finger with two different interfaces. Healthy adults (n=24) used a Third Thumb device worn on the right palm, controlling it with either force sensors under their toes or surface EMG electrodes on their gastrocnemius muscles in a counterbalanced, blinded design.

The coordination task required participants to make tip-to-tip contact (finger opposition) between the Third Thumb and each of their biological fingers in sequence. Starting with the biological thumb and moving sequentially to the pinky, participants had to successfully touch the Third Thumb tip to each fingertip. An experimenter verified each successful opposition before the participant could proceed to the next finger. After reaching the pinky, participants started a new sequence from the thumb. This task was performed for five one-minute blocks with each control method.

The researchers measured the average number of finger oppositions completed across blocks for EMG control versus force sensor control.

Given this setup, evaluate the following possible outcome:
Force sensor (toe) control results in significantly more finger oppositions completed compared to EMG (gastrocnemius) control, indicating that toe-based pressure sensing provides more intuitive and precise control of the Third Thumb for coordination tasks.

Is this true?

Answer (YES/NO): YES